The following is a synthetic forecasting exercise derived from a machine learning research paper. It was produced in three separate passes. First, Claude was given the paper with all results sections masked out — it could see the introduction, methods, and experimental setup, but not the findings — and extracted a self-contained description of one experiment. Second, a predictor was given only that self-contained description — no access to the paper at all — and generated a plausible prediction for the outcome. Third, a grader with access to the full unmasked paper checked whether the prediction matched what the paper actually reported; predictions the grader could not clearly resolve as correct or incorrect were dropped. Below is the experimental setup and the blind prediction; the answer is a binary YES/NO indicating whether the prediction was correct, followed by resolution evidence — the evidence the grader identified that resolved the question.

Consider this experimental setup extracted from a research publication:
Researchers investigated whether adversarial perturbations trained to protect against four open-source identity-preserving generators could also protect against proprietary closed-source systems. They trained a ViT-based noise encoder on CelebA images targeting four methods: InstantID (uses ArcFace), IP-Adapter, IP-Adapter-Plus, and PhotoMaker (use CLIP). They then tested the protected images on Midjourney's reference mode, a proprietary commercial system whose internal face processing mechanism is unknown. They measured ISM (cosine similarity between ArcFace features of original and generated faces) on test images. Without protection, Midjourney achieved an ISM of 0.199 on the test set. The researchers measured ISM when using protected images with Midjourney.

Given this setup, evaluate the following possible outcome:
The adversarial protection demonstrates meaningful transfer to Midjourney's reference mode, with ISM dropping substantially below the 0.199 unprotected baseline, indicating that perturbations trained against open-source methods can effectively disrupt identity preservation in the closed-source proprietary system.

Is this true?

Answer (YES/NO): YES